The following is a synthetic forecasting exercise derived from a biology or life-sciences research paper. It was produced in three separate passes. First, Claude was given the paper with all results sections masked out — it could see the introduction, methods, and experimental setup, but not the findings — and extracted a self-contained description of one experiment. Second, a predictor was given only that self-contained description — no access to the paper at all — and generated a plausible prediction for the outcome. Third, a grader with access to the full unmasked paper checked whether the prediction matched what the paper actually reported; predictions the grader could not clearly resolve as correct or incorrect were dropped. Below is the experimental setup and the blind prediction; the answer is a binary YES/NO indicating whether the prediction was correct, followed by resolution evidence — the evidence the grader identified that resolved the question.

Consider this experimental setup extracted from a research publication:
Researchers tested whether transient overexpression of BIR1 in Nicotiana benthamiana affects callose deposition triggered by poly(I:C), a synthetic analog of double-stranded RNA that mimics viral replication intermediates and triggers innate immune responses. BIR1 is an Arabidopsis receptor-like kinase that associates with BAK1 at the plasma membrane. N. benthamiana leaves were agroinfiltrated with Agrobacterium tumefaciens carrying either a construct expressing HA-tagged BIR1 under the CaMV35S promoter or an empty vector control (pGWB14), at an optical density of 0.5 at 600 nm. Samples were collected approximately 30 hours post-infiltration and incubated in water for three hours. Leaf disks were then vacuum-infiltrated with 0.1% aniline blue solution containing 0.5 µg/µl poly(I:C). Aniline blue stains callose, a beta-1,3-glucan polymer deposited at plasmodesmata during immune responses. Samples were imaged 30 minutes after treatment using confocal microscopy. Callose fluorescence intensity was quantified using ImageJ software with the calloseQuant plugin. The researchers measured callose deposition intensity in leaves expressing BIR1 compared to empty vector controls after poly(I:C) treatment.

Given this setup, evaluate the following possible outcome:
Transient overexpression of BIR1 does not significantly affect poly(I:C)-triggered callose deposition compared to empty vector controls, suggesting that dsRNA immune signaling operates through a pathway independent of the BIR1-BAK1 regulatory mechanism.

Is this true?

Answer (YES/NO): NO